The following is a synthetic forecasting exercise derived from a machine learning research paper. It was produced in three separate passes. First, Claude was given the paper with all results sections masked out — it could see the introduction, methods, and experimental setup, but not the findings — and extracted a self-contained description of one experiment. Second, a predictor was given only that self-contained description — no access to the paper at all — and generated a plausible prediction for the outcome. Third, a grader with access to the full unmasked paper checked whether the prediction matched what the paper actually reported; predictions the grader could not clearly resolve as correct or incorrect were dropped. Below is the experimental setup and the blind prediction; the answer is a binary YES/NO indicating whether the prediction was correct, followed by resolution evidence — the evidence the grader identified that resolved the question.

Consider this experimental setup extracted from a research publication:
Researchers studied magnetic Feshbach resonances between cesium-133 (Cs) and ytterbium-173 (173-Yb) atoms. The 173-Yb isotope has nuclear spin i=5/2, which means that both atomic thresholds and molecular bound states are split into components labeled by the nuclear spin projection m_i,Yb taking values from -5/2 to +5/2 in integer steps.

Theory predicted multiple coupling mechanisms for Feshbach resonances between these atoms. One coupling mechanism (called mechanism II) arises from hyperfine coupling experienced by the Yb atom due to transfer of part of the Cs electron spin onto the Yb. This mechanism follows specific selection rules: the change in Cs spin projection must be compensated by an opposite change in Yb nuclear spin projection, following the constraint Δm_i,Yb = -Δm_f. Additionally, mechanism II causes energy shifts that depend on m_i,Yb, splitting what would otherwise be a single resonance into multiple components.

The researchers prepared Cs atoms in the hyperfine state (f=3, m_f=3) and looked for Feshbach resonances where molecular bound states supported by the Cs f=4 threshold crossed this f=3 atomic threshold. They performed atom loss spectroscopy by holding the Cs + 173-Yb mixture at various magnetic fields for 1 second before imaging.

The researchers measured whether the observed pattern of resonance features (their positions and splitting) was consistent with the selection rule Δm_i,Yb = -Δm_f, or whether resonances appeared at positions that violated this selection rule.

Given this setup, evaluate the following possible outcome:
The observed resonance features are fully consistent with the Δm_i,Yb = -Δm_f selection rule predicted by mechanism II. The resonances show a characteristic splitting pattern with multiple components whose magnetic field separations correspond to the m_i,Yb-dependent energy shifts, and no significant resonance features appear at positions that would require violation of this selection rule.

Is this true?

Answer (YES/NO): YES